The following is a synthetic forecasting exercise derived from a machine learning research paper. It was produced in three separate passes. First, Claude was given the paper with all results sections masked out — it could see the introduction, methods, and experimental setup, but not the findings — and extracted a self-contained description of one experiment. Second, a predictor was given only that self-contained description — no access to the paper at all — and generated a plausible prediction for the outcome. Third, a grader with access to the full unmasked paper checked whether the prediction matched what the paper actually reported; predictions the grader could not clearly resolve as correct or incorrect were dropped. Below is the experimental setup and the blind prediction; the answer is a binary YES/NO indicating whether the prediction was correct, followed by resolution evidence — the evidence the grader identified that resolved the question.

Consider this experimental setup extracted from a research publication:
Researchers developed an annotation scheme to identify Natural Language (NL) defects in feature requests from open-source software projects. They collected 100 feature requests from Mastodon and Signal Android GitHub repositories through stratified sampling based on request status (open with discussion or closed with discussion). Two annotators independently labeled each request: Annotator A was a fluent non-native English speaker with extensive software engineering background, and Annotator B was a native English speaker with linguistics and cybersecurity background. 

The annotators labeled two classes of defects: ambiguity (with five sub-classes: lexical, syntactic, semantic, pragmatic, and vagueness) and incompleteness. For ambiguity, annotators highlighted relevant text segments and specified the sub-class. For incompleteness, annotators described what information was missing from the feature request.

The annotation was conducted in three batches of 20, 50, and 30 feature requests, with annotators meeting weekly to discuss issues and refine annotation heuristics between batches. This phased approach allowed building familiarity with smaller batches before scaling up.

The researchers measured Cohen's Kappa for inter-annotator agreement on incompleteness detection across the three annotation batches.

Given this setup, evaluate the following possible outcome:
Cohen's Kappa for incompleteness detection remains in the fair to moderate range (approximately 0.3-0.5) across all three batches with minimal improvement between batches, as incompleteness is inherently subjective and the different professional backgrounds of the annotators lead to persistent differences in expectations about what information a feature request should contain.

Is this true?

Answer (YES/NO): NO